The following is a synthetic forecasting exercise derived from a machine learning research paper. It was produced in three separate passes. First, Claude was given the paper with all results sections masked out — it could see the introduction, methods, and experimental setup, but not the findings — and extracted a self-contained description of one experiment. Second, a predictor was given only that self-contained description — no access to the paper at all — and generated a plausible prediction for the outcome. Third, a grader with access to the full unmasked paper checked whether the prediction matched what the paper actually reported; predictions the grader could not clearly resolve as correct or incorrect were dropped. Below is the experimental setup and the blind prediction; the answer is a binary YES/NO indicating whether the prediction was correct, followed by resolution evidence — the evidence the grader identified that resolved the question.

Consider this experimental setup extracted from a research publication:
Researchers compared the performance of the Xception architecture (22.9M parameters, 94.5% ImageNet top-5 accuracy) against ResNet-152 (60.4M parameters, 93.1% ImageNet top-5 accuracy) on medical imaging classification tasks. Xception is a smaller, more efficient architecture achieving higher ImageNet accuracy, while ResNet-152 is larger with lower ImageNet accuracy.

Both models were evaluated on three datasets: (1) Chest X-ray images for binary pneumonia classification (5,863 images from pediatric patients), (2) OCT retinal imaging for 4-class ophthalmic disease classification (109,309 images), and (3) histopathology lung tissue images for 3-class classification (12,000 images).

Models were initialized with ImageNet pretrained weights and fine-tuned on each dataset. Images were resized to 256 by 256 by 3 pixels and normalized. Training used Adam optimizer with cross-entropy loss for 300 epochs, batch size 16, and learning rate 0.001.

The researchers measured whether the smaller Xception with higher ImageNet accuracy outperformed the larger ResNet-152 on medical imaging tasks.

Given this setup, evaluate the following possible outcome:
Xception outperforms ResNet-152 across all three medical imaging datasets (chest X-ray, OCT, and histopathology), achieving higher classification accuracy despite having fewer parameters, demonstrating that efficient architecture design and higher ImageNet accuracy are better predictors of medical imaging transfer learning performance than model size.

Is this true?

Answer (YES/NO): NO